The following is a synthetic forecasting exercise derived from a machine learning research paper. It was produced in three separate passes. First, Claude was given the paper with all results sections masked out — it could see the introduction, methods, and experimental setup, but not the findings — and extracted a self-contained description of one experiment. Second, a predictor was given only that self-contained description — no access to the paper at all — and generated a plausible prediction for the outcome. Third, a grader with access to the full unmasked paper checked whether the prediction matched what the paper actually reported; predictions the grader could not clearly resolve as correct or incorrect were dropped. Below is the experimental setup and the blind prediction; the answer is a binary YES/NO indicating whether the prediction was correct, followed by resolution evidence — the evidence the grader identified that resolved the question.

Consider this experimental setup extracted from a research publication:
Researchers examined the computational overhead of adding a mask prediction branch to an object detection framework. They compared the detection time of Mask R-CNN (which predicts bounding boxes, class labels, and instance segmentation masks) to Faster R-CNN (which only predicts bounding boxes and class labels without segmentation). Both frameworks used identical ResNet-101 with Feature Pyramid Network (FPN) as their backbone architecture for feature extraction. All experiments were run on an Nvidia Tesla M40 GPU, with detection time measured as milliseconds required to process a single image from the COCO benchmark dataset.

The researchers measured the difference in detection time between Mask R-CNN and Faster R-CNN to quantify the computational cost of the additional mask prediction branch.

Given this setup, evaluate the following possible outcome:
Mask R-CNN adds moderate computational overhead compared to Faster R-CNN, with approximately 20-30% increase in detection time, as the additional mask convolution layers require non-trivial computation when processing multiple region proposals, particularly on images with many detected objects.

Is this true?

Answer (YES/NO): NO